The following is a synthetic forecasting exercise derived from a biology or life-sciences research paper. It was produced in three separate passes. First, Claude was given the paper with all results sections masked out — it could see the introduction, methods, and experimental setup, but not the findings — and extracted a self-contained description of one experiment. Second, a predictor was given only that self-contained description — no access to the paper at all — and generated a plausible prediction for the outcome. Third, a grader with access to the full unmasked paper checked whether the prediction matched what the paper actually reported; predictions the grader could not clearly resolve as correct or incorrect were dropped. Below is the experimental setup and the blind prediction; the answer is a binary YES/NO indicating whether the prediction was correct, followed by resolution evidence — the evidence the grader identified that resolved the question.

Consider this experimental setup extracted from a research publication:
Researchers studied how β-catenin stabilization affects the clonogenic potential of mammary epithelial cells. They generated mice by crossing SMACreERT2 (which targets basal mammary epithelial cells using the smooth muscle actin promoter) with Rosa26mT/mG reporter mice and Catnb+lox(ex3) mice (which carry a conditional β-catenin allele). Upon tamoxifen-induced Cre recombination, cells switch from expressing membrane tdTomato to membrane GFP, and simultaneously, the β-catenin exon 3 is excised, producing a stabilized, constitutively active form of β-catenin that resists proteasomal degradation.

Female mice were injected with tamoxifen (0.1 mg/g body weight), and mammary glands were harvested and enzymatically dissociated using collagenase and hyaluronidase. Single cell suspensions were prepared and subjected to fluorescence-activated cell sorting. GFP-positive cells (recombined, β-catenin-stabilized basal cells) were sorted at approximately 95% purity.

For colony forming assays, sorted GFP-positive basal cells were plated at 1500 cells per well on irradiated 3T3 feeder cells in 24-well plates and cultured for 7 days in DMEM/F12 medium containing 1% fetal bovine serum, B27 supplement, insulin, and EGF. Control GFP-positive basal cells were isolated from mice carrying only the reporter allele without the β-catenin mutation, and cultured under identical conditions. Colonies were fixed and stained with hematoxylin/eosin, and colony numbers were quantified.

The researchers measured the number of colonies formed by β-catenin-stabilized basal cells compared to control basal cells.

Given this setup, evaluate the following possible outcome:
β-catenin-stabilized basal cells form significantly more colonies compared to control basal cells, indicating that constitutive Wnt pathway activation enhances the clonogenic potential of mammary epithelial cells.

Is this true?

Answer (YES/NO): NO